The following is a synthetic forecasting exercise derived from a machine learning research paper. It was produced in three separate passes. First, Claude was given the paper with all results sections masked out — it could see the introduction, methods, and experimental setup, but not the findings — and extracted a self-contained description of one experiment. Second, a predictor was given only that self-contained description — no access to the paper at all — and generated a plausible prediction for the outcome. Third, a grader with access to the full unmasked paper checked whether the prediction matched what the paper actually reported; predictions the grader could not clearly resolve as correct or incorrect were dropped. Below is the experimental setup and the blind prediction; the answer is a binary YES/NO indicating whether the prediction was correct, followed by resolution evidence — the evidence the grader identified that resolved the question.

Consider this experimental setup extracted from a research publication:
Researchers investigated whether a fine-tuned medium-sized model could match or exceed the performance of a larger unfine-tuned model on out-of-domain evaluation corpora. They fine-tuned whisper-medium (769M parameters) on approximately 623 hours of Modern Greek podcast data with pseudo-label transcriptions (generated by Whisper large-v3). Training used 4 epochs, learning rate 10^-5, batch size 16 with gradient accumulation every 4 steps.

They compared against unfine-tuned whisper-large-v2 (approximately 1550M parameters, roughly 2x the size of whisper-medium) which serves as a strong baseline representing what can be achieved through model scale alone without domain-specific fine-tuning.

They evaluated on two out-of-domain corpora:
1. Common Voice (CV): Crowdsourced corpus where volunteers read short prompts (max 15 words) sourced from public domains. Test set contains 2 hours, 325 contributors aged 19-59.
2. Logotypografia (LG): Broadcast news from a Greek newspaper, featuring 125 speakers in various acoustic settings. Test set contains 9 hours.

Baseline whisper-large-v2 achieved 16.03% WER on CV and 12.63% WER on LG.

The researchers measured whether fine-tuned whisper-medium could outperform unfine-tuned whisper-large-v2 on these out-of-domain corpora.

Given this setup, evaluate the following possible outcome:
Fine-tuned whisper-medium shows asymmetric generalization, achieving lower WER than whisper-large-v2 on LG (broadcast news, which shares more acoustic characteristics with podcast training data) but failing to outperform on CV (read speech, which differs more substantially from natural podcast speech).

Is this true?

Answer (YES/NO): NO